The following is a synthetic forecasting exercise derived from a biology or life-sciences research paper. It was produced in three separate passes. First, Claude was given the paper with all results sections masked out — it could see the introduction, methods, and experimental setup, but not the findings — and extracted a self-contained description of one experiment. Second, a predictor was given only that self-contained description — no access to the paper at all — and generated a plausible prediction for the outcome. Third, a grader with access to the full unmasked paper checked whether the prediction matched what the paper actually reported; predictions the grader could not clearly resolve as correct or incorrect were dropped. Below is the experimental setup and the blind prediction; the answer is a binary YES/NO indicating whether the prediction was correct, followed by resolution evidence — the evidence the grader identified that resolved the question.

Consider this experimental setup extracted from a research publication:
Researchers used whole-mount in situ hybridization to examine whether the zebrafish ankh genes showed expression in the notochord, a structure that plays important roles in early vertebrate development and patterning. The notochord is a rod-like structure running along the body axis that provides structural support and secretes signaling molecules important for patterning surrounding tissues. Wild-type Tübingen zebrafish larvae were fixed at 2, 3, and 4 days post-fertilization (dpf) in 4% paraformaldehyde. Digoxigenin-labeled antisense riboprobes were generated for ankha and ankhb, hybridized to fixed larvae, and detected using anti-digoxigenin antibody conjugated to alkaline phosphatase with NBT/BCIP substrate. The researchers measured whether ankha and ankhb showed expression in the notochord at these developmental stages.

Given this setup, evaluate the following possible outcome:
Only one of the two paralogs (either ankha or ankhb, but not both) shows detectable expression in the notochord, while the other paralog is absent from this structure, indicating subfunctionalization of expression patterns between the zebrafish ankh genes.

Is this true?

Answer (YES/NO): NO